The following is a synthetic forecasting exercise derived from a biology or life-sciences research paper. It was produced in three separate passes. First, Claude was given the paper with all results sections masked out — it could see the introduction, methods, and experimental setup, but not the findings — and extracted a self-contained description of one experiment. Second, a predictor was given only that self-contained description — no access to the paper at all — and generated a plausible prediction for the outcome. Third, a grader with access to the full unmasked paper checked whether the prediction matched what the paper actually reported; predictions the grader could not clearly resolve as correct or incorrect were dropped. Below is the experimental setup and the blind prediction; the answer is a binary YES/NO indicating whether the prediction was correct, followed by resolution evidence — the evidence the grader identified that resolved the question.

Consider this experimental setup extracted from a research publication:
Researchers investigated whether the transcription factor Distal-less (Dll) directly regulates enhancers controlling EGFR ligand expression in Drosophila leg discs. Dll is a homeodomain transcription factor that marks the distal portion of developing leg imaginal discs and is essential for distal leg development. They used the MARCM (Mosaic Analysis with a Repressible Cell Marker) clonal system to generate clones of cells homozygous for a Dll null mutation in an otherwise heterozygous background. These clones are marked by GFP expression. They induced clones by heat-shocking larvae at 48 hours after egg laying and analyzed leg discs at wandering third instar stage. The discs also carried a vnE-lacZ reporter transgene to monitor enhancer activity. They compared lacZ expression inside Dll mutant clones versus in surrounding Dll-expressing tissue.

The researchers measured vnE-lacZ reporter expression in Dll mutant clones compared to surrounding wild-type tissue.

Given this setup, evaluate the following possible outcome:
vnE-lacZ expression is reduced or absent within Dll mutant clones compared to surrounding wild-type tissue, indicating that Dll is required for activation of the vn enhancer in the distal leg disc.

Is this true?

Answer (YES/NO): YES